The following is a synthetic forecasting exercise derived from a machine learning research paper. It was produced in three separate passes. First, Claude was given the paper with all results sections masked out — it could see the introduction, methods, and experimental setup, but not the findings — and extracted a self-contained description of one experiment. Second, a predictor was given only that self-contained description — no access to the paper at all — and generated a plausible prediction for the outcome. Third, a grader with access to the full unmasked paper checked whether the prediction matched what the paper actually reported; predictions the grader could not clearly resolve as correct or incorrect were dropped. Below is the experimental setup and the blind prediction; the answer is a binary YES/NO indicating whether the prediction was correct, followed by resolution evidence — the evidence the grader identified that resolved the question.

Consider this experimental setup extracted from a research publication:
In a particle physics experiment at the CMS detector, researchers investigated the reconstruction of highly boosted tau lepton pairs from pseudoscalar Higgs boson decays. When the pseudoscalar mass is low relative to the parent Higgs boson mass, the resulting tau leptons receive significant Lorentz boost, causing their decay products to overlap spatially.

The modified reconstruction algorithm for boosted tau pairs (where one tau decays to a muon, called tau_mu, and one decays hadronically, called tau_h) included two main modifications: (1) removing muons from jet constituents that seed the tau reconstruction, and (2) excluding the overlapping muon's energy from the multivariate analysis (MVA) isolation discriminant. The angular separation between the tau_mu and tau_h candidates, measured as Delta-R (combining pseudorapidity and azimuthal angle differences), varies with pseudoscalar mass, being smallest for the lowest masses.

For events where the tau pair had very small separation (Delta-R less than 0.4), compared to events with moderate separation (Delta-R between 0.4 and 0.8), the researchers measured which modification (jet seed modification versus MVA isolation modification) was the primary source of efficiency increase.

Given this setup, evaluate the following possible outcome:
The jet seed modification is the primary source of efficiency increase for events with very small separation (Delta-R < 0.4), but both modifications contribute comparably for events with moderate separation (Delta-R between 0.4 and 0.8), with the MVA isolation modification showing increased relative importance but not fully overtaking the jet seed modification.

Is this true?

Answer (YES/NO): NO